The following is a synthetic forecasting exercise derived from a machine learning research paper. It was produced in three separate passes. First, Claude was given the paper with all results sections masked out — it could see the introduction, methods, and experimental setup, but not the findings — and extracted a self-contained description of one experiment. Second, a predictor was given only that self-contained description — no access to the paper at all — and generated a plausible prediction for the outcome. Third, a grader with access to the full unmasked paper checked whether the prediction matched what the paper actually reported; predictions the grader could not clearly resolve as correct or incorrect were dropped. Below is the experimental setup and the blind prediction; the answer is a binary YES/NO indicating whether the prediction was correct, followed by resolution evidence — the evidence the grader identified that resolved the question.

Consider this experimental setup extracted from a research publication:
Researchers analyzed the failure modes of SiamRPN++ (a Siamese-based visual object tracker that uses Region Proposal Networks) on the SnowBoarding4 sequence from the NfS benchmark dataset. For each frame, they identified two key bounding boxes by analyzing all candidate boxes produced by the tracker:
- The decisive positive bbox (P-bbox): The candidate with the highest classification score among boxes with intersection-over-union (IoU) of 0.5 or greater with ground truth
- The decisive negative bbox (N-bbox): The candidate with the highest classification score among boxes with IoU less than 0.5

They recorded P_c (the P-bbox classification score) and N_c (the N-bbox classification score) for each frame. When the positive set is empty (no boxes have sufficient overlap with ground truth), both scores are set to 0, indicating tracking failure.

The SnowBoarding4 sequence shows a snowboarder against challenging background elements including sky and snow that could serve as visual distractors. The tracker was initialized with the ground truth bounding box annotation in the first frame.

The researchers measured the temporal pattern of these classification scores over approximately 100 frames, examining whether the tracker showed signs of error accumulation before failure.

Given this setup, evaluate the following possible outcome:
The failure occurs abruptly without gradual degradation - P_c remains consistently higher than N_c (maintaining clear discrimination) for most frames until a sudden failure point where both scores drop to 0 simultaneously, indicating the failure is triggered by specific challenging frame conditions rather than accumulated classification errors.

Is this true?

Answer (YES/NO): NO